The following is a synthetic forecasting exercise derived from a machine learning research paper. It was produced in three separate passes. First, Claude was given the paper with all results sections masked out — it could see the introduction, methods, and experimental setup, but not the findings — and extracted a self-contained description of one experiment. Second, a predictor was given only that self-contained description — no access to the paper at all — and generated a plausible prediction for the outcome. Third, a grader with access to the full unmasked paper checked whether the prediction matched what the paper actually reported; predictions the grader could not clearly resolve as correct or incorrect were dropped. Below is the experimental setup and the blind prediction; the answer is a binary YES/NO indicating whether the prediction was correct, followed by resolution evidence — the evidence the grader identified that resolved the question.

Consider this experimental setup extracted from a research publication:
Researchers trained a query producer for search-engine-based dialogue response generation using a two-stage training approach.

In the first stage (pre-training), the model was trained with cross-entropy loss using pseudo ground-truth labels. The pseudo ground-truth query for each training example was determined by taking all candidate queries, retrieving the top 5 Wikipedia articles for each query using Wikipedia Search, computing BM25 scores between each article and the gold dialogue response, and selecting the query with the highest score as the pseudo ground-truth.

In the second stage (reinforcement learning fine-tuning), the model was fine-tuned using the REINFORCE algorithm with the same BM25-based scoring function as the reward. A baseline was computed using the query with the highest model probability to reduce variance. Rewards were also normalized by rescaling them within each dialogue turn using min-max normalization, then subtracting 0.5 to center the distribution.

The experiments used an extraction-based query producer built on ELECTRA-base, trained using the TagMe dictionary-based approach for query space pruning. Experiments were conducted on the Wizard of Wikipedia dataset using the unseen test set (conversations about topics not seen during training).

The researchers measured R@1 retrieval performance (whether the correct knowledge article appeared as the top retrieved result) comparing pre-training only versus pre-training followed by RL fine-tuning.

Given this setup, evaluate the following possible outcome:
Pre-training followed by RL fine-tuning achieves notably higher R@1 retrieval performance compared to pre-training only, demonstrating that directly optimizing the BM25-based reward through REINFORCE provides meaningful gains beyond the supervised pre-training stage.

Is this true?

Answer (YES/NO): NO